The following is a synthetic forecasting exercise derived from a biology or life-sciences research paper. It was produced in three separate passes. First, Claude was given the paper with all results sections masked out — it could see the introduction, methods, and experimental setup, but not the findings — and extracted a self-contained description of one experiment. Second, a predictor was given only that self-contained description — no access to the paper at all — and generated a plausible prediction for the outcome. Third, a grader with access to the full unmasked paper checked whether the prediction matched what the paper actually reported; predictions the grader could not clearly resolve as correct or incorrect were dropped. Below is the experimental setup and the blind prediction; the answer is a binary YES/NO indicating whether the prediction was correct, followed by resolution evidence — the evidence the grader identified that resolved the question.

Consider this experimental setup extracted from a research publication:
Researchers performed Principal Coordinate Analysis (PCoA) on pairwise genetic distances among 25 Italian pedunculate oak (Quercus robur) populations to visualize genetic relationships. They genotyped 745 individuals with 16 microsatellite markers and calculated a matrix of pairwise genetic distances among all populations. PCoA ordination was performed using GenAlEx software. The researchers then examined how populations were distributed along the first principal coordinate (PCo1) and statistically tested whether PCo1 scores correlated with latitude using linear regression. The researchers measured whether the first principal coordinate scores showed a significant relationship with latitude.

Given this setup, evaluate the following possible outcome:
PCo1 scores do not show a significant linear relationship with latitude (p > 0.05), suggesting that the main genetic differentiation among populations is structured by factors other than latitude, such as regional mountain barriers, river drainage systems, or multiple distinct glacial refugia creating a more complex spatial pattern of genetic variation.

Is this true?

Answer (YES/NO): NO